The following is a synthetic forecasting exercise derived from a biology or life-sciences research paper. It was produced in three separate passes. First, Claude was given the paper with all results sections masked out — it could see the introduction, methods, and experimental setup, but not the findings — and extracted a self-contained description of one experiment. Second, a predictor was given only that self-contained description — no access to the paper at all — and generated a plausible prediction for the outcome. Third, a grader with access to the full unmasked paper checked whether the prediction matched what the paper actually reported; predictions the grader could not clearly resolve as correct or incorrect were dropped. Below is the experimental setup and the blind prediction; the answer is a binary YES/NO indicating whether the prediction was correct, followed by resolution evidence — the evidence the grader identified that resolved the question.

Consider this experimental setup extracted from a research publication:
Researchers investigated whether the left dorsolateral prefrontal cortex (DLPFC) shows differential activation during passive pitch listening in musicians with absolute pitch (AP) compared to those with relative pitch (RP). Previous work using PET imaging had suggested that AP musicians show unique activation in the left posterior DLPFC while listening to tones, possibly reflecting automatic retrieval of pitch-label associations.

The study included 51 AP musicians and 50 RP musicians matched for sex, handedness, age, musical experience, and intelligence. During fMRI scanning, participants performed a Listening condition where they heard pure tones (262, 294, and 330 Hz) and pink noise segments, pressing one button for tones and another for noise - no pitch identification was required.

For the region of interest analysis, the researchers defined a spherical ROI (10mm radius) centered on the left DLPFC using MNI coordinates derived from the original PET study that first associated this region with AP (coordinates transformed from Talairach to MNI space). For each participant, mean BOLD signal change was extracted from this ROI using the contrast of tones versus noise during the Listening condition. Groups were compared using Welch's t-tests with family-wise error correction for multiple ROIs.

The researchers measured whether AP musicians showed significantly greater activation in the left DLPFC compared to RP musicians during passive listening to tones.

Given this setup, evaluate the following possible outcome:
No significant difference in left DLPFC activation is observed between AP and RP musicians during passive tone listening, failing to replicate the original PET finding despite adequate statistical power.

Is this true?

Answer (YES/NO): YES